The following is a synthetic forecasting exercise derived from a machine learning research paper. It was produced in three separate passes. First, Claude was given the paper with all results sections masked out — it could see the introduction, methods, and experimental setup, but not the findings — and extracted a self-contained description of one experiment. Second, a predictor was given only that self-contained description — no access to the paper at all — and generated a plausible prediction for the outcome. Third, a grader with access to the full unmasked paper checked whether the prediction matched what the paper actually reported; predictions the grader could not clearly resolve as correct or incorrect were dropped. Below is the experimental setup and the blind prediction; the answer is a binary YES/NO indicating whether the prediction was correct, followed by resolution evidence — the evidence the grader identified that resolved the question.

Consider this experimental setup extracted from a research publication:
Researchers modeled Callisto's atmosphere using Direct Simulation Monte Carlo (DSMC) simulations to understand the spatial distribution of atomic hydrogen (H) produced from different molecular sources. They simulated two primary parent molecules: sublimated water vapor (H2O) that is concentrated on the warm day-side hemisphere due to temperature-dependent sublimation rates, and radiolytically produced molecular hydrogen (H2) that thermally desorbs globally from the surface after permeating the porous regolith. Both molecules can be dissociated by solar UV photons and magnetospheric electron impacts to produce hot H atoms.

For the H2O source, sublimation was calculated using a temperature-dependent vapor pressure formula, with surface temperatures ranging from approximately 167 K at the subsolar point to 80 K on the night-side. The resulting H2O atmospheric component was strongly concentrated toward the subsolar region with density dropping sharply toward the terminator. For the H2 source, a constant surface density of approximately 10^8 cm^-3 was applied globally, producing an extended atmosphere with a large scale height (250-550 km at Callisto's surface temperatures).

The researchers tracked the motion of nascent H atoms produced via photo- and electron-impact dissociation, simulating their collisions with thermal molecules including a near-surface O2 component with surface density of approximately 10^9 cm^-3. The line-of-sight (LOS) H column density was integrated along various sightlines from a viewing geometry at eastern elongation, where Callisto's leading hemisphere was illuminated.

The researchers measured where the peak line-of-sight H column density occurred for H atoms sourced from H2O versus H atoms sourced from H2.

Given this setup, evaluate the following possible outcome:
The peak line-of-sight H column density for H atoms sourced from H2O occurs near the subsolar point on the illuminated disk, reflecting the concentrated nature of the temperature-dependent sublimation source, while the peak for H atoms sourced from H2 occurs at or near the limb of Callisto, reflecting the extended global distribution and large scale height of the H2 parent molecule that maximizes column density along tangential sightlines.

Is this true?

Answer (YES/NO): YES